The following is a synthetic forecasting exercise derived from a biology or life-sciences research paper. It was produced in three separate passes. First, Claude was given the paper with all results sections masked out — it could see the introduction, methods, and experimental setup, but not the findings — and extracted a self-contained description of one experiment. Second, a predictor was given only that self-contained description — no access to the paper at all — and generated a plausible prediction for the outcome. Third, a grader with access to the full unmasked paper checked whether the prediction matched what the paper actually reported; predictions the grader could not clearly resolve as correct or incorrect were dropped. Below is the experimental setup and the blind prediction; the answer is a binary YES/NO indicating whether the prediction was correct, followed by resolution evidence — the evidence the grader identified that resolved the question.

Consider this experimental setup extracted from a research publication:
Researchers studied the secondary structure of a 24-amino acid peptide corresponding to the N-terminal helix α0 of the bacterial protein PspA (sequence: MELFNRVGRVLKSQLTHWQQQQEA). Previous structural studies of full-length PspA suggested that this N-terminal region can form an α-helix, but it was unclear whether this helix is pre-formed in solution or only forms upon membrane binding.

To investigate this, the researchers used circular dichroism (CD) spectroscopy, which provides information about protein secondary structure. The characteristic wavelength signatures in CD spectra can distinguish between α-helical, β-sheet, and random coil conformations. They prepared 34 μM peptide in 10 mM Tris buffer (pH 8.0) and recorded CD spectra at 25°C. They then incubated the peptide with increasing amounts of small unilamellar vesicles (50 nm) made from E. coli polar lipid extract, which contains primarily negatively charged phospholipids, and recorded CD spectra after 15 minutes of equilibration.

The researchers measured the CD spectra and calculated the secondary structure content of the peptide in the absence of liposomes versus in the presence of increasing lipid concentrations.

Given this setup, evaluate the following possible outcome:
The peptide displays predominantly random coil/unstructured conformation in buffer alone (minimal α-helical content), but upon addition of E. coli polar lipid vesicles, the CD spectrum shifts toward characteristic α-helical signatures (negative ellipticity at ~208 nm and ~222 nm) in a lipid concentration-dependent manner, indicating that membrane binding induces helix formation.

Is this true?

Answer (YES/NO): YES